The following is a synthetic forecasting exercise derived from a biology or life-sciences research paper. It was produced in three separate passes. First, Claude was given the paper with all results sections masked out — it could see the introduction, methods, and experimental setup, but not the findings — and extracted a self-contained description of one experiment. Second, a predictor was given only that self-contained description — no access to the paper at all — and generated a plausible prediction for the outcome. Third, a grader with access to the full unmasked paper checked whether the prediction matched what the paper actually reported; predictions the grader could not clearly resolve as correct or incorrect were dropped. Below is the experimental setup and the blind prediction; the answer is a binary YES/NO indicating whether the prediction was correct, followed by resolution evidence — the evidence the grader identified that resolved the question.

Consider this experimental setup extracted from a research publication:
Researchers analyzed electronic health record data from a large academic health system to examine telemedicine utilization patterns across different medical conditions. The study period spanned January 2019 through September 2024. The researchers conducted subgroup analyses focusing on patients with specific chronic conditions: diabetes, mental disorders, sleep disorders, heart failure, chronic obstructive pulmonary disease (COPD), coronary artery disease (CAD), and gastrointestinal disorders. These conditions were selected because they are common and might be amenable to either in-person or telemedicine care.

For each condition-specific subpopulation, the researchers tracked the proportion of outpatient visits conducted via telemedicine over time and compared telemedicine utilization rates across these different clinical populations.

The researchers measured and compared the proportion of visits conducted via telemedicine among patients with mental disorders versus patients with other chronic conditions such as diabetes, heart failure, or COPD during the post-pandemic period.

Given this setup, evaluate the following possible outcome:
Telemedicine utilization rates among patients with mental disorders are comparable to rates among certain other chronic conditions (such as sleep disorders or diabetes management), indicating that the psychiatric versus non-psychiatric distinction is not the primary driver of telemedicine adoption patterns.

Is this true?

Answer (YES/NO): NO